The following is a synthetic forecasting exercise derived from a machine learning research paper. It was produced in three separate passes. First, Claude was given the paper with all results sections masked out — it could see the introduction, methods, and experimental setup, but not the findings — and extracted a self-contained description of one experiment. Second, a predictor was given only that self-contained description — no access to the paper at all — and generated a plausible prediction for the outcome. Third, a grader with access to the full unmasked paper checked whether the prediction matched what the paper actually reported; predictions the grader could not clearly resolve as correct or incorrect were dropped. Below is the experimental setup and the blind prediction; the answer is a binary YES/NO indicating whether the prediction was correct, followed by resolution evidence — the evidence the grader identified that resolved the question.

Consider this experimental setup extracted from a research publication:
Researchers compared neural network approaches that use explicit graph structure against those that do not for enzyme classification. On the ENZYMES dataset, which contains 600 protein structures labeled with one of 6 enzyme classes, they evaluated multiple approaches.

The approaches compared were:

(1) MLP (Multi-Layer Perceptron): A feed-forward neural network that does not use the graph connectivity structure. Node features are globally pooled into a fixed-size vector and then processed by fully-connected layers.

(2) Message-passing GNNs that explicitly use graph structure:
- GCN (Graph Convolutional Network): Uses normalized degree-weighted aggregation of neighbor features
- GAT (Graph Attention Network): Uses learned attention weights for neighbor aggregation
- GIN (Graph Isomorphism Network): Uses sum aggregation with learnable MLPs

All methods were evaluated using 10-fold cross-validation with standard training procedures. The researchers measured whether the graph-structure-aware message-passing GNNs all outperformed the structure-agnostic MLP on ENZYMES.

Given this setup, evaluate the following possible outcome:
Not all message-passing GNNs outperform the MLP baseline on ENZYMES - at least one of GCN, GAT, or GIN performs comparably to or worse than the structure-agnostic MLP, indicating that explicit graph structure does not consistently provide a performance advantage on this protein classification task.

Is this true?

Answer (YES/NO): YES